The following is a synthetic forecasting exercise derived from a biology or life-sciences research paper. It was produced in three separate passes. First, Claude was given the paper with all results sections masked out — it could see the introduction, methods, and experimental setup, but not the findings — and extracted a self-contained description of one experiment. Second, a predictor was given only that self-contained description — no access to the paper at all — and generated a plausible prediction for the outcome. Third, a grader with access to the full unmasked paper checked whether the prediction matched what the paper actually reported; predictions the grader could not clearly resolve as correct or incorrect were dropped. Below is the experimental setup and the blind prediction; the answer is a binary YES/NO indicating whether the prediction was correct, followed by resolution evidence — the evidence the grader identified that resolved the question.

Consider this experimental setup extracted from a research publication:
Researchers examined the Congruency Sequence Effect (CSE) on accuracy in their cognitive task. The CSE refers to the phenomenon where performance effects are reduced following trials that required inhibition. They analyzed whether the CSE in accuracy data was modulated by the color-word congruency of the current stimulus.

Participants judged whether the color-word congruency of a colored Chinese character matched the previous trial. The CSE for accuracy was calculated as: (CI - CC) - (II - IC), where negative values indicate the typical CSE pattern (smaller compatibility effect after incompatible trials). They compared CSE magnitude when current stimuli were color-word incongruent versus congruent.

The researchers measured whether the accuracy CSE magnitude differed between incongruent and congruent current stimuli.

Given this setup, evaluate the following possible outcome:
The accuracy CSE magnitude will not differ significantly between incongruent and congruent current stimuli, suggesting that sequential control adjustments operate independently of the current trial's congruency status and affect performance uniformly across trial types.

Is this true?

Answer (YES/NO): NO